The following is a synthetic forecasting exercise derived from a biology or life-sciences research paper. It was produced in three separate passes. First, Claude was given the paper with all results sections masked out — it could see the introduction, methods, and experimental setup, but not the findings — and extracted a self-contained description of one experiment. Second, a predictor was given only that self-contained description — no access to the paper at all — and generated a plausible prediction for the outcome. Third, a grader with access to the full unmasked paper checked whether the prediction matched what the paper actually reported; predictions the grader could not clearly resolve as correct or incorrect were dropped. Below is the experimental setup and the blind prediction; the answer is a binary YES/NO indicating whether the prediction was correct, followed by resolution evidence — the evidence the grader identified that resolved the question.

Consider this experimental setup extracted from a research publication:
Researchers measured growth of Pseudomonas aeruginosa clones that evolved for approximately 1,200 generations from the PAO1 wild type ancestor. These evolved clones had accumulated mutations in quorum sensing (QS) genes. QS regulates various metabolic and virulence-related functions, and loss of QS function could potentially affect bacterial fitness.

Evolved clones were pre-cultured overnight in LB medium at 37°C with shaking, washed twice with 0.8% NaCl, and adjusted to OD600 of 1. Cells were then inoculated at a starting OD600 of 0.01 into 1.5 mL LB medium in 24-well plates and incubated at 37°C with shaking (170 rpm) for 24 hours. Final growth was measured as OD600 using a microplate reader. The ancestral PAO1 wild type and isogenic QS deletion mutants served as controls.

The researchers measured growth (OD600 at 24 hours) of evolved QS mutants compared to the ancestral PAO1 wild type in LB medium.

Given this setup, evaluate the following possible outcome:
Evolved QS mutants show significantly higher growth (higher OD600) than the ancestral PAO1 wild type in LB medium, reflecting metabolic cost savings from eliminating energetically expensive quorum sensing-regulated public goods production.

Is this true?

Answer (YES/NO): NO